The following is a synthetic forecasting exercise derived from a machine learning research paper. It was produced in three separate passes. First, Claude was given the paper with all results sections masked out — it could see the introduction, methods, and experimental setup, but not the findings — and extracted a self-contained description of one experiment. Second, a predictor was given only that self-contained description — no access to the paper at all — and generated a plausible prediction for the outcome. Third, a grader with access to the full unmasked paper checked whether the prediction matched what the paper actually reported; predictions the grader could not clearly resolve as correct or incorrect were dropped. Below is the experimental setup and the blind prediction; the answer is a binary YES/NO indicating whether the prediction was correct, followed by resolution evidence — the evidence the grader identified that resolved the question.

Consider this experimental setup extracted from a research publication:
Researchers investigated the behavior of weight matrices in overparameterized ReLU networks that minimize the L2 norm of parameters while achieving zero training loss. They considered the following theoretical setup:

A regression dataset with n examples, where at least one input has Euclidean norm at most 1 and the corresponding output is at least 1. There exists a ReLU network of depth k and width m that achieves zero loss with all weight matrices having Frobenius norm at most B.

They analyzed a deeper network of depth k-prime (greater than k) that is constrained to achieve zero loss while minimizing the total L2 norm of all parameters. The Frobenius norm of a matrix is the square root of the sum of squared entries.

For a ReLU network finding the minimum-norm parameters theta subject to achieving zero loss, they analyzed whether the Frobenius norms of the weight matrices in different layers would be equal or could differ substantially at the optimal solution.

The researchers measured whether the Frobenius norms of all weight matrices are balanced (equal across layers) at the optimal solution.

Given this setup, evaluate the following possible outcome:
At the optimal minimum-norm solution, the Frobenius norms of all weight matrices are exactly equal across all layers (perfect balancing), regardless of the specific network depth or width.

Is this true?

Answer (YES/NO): YES